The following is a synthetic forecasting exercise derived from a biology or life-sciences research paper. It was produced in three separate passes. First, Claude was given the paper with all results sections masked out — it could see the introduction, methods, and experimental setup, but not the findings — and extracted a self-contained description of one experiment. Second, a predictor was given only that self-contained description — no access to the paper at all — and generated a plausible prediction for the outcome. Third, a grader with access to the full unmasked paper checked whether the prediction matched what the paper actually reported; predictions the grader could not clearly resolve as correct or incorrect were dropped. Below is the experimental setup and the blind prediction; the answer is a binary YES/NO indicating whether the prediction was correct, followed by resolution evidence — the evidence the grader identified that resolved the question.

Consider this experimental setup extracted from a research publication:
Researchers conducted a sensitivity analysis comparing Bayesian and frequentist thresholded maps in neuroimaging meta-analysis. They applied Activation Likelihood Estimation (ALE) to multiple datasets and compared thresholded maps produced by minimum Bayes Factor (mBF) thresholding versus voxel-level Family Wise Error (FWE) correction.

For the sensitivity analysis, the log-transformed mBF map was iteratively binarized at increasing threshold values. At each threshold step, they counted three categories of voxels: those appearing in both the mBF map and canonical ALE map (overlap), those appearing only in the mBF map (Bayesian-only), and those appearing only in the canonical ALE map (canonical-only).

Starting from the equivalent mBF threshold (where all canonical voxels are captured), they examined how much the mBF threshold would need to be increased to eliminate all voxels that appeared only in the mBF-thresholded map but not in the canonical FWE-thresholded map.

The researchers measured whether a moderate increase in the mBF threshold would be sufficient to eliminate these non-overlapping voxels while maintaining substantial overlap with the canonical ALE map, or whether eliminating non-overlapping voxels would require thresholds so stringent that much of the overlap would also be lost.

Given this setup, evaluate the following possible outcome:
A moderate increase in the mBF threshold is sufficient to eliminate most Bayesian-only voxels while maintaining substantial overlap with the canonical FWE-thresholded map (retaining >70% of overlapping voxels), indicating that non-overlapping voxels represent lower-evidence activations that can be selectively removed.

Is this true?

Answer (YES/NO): NO